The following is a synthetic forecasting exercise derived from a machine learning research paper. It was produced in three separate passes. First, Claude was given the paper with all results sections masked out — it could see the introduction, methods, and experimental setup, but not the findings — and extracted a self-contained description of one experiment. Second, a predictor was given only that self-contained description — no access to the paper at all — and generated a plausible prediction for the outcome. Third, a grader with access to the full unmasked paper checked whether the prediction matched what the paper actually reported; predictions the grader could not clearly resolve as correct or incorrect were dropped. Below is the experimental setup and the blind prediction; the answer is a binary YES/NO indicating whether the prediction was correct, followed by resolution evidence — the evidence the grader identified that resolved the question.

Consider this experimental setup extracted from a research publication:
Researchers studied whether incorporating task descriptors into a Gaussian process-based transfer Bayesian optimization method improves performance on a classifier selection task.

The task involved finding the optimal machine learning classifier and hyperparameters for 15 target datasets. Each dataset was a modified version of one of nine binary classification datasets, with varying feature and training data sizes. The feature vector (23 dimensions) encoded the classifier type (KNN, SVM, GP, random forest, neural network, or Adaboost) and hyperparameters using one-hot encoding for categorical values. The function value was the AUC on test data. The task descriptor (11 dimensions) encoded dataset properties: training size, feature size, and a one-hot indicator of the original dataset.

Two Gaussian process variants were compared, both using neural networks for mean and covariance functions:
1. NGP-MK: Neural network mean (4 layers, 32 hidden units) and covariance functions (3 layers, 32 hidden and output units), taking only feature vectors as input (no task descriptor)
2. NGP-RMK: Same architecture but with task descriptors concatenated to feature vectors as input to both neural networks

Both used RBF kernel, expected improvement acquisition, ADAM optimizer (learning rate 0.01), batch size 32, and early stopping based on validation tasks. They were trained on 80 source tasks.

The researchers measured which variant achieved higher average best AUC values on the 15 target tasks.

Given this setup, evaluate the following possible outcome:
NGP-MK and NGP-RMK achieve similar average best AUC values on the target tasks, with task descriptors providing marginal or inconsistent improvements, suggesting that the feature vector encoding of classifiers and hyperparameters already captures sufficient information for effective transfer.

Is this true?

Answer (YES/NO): YES